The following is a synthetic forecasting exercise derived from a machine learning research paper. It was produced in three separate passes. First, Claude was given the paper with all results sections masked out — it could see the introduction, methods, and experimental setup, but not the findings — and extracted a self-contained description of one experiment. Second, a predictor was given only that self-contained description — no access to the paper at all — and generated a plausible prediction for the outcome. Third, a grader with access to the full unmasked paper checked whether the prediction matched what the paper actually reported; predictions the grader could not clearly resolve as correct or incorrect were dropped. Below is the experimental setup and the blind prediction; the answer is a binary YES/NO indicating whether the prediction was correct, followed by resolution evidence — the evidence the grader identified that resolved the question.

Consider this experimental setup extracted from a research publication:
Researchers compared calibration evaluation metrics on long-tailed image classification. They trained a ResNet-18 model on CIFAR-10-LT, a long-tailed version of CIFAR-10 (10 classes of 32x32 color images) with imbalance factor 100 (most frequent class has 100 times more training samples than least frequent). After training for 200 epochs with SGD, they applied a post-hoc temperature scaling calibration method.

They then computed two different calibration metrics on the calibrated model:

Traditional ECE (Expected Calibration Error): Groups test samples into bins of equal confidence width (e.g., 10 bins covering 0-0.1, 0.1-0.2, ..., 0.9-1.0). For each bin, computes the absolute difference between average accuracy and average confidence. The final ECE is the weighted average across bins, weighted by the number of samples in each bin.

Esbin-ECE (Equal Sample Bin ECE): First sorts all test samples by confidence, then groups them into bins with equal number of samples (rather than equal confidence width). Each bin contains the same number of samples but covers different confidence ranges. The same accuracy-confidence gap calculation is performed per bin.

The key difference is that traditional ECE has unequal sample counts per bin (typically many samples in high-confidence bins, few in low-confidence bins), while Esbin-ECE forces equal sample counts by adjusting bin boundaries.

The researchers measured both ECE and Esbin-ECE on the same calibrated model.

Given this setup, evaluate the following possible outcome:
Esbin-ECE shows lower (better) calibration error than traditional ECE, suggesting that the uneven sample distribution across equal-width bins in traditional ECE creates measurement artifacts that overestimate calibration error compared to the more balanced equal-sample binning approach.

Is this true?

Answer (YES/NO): NO